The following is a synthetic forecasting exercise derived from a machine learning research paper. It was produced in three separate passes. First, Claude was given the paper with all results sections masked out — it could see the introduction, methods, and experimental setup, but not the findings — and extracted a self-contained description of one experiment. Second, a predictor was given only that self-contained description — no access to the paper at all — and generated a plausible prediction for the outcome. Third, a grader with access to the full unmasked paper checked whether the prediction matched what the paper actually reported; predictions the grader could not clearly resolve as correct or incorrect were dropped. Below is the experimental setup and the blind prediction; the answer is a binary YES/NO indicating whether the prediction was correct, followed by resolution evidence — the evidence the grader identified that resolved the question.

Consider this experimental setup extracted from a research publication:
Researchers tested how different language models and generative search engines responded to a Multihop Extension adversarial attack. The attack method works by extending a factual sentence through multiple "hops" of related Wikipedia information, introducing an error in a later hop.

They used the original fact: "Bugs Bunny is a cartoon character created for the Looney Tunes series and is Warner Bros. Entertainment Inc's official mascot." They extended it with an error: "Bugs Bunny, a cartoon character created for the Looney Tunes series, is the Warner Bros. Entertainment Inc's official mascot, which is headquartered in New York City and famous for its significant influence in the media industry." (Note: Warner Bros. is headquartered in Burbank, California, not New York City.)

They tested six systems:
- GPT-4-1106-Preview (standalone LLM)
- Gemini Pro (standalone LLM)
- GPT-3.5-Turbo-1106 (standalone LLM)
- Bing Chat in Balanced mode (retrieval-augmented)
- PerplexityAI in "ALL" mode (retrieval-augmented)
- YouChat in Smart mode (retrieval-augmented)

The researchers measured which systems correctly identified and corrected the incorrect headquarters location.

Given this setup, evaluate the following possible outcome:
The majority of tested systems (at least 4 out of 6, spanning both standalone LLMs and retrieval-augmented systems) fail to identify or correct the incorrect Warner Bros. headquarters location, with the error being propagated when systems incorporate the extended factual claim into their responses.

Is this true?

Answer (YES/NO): YES